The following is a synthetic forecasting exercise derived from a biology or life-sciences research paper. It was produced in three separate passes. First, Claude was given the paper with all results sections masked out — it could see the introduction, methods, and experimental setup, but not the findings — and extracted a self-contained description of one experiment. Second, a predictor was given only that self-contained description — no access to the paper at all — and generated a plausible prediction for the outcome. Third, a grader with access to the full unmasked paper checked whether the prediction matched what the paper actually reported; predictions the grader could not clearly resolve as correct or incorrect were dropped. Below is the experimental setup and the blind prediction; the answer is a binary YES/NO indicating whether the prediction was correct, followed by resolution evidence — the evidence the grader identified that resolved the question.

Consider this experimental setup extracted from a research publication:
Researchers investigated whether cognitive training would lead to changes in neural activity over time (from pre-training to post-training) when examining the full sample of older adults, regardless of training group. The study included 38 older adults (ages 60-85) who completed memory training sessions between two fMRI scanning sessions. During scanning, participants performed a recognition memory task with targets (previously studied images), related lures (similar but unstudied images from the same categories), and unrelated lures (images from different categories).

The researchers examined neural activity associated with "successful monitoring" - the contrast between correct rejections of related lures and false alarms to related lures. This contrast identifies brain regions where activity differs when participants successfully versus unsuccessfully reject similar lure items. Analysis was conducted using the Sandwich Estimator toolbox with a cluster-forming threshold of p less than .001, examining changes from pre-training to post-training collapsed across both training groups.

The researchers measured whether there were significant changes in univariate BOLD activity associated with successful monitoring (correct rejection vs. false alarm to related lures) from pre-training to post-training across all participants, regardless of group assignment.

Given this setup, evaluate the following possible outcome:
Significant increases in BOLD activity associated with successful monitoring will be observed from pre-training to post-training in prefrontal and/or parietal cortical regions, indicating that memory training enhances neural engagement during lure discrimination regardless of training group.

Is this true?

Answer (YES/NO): YES